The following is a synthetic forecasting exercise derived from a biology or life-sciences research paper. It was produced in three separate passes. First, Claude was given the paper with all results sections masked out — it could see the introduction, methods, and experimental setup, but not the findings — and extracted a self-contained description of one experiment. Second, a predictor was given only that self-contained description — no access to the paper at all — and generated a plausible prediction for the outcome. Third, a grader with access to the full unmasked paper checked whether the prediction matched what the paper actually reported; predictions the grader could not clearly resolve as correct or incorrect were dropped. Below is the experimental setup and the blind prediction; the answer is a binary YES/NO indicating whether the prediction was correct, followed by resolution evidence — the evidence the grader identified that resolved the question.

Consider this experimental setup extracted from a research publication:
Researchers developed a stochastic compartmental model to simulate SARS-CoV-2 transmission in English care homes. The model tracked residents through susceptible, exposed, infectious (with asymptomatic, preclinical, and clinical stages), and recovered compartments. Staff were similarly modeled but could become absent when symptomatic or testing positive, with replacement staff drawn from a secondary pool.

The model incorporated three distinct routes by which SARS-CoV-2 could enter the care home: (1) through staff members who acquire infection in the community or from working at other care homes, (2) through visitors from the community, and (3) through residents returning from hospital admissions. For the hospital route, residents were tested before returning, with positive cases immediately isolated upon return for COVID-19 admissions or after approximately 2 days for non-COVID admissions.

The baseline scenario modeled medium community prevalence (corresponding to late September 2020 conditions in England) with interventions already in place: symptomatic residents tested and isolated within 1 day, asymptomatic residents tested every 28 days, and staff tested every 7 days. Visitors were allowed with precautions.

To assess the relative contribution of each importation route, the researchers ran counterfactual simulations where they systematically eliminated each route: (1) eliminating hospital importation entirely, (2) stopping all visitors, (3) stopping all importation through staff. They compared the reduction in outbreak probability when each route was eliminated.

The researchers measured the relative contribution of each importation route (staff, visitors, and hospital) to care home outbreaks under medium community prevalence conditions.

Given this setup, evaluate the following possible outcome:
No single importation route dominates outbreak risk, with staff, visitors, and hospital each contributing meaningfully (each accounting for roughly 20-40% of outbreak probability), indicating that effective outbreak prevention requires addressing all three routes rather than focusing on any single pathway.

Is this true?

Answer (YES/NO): NO